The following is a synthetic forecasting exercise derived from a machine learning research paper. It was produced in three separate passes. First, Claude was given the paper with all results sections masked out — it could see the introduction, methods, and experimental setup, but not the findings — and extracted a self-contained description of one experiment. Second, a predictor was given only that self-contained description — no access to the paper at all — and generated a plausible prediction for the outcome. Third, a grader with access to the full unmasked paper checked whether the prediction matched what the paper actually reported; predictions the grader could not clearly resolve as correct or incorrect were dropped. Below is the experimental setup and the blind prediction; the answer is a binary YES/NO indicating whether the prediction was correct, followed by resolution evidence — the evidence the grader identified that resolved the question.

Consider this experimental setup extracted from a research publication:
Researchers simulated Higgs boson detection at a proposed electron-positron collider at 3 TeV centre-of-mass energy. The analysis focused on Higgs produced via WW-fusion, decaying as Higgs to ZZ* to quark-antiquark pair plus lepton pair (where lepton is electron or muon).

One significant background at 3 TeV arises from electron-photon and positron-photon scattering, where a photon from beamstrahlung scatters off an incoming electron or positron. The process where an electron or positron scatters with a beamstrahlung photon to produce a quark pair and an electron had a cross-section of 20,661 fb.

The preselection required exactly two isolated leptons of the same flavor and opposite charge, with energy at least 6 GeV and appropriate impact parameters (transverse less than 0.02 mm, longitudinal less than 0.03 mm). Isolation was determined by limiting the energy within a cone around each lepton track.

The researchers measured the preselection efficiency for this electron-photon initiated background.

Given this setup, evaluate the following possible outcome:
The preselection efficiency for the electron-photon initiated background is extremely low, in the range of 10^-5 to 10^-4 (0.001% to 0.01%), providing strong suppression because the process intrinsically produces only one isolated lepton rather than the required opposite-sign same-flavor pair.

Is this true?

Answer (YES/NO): NO